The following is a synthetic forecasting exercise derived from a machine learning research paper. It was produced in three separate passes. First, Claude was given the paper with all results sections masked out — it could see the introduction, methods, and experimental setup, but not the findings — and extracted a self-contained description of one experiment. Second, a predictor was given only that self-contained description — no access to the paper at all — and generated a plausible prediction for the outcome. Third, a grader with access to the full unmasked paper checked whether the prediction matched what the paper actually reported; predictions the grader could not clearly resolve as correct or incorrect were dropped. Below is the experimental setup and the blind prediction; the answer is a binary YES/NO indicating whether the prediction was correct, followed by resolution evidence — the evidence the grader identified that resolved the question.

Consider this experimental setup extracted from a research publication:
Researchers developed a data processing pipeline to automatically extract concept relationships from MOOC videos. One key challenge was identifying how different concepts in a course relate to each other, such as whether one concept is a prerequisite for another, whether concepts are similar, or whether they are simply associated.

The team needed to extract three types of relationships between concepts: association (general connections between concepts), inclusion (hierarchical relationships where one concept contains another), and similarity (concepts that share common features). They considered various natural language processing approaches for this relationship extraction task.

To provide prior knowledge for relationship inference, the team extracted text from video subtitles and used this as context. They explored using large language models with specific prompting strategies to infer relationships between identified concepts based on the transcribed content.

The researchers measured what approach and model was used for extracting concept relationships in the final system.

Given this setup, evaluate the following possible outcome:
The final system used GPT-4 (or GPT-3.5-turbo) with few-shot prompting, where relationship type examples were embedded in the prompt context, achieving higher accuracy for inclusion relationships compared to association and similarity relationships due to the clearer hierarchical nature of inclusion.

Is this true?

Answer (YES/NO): NO